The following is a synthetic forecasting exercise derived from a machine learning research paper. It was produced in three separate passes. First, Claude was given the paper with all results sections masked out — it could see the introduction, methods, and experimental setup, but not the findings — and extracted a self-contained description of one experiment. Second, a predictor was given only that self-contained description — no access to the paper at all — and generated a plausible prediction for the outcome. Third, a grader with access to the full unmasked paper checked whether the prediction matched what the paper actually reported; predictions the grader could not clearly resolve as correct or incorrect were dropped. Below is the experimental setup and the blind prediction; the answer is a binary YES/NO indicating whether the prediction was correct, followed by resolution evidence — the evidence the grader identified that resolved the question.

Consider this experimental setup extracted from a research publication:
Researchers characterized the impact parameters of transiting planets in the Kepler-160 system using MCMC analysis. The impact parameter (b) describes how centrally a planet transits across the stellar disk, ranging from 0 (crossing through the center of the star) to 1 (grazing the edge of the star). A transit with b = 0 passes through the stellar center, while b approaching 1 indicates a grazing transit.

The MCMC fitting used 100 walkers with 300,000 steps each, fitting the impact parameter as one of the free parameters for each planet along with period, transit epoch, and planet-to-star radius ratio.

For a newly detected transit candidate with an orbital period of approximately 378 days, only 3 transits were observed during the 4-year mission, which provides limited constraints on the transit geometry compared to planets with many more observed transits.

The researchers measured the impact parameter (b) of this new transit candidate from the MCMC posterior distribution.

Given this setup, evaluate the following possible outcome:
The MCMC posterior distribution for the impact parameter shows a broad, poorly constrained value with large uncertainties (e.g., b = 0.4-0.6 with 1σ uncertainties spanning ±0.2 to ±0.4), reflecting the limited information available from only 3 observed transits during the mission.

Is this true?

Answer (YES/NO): NO